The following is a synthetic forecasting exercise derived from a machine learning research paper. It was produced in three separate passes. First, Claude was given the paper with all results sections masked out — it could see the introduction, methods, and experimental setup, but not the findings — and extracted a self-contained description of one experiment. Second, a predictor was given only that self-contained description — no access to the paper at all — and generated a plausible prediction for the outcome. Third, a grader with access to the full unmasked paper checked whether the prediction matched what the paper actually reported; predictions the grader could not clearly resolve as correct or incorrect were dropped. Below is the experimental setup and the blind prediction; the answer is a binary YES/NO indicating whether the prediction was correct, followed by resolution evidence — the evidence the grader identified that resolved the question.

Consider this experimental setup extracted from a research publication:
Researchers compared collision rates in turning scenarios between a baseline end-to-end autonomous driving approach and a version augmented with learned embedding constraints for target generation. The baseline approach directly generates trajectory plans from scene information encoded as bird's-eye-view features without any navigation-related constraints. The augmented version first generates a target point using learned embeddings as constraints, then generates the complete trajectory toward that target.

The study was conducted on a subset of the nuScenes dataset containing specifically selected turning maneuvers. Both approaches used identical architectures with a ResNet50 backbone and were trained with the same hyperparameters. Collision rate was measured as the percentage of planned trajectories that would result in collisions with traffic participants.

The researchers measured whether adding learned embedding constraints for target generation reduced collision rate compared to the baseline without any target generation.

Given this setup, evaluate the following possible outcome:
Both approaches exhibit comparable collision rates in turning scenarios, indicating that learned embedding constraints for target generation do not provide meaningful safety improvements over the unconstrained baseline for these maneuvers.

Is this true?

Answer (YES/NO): NO